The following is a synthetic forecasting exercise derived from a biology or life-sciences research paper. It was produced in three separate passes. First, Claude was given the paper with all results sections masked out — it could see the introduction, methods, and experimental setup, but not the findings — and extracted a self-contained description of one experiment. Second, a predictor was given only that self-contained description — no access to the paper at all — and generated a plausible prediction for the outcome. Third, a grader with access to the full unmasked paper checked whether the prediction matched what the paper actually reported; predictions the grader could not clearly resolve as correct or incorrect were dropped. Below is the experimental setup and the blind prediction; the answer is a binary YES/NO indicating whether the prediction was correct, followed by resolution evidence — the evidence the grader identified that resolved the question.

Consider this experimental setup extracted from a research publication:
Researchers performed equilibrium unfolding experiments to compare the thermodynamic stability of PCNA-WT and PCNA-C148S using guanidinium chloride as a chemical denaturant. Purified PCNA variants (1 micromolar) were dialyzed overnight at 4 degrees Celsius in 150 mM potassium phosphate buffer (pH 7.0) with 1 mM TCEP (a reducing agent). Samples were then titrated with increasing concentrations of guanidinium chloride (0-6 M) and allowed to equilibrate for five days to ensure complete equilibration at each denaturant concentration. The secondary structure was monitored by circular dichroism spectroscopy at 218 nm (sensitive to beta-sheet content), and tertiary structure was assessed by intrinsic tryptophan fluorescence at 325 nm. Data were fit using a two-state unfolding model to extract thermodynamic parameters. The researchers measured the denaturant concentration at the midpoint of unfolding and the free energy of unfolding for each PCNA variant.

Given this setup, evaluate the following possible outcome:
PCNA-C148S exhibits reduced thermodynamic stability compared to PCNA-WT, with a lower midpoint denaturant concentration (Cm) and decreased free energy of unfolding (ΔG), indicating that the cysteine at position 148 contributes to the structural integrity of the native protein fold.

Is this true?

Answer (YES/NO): YES